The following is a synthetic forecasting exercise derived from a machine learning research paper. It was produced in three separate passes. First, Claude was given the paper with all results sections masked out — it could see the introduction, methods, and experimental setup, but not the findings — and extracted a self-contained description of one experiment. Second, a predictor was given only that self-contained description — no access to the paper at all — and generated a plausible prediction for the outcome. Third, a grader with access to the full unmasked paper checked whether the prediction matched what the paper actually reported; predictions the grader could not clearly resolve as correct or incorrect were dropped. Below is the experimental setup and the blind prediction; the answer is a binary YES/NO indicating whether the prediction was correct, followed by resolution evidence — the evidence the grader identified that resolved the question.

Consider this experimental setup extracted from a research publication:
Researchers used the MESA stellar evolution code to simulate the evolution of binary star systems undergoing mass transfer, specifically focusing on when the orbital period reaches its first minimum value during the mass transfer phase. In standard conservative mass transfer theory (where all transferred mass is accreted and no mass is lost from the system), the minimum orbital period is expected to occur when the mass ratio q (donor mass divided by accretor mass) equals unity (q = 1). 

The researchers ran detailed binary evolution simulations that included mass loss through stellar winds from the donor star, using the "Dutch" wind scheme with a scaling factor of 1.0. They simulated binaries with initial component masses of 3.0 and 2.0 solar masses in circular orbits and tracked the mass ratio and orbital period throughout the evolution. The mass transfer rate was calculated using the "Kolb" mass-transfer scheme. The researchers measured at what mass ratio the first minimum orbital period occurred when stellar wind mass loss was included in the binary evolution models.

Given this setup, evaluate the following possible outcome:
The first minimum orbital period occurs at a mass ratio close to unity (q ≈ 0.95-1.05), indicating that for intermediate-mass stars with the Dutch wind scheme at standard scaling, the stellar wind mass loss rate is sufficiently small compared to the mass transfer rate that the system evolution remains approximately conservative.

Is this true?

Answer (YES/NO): NO